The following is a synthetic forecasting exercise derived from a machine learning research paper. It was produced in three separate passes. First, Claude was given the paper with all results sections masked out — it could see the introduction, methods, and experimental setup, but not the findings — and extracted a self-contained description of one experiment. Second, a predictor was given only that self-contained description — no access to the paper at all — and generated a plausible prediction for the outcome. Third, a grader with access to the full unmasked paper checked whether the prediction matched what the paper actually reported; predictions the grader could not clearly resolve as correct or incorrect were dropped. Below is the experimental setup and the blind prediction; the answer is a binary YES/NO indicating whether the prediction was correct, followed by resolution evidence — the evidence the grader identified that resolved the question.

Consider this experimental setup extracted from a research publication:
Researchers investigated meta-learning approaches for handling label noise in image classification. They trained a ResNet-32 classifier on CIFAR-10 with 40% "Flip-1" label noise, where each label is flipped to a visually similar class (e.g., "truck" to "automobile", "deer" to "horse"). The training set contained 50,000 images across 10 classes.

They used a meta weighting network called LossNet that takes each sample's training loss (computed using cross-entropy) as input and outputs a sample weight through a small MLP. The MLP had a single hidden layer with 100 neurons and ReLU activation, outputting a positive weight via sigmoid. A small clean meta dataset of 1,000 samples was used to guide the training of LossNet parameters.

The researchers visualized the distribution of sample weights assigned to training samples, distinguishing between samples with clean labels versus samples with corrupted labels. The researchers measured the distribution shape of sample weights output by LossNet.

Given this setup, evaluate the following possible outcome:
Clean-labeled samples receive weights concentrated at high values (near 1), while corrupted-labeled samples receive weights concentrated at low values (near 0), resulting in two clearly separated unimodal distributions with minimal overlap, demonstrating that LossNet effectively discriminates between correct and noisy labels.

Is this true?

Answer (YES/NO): NO